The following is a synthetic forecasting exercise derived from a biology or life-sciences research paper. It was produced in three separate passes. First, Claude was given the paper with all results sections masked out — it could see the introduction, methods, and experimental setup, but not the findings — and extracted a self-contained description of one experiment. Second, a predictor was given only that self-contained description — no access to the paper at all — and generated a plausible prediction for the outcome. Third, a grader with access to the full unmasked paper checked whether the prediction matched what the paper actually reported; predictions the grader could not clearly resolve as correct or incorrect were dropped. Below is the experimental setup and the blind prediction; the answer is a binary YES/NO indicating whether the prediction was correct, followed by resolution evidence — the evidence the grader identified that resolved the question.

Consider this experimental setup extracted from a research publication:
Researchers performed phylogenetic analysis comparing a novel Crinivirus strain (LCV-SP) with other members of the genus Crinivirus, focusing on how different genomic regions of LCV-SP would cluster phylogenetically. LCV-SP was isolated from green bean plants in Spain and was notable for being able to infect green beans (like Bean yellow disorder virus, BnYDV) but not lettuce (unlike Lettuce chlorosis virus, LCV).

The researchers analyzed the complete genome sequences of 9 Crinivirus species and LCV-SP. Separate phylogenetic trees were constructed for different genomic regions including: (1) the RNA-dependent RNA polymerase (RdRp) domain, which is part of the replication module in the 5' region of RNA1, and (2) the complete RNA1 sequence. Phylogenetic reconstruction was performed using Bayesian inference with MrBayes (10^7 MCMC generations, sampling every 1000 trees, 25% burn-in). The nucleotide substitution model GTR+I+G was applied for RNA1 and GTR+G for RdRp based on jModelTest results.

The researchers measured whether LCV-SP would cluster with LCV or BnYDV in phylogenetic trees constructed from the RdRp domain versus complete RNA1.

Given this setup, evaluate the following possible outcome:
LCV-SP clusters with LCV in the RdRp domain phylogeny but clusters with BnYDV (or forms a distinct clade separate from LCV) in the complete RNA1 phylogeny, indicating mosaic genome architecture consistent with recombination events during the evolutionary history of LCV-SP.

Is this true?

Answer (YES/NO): NO